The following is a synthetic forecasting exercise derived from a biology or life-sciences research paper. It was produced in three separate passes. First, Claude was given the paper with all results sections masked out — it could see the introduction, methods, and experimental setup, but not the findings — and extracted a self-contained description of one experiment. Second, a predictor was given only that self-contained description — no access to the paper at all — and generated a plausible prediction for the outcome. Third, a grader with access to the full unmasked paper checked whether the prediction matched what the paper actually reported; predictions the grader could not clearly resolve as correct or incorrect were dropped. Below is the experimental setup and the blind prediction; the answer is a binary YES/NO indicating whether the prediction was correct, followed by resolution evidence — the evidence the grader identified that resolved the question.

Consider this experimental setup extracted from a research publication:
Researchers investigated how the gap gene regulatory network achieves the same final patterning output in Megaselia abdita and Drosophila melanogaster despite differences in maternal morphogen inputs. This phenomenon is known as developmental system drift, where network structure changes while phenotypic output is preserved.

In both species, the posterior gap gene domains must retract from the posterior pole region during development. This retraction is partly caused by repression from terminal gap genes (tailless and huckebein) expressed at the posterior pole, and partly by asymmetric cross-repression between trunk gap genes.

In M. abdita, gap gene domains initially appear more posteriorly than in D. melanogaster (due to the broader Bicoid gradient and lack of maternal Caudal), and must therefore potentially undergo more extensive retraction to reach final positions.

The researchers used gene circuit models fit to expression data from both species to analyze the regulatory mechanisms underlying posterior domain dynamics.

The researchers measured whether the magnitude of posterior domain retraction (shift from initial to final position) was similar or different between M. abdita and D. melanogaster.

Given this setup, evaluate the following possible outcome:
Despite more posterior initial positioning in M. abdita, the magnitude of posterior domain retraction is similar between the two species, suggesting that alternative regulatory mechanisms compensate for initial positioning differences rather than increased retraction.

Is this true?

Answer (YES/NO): NO